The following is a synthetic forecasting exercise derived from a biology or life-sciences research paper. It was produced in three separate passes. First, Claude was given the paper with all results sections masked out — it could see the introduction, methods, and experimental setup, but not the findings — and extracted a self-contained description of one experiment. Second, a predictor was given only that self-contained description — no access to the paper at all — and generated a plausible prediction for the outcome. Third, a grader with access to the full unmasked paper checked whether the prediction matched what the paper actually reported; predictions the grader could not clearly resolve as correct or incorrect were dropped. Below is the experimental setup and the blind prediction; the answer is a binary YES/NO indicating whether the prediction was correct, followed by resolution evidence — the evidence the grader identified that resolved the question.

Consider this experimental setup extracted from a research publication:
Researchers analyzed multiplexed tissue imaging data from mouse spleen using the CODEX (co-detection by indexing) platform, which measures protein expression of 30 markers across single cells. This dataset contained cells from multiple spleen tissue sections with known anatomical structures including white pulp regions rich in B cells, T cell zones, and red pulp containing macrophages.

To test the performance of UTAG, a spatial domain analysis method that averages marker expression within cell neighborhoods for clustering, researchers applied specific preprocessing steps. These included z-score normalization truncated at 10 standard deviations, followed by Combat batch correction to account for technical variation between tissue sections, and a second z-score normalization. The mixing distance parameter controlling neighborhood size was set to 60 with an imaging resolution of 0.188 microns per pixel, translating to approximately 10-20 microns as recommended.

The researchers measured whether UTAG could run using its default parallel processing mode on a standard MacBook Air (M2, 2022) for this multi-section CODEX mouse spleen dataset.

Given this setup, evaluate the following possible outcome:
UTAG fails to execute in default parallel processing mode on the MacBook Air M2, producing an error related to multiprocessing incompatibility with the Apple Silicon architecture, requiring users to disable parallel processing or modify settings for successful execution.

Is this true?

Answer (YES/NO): NO